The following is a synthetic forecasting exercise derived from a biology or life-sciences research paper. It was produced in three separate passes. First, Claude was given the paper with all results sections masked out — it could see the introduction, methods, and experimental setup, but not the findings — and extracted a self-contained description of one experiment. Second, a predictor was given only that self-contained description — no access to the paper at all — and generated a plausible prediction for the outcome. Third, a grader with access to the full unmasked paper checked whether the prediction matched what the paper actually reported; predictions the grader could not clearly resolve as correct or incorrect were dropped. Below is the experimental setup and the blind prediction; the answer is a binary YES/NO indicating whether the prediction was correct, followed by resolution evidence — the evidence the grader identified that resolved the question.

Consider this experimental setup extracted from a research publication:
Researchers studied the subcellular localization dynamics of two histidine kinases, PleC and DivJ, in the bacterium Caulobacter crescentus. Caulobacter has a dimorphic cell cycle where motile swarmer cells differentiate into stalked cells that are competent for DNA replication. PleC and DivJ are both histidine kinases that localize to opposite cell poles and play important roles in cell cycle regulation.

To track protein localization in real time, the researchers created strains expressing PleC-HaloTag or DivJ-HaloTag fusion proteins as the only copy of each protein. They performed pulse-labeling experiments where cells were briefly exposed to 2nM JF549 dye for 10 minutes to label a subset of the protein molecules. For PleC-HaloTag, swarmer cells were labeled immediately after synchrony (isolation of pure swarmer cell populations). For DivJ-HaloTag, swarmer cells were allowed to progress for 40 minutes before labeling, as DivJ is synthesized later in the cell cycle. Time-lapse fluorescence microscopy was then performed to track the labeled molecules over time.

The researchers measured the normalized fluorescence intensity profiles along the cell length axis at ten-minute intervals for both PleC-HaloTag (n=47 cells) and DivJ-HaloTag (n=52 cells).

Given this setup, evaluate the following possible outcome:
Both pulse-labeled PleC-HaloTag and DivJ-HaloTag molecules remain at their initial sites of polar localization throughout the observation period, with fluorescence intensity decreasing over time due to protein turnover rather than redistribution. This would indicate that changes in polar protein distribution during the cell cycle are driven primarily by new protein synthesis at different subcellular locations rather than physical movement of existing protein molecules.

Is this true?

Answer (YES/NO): NO